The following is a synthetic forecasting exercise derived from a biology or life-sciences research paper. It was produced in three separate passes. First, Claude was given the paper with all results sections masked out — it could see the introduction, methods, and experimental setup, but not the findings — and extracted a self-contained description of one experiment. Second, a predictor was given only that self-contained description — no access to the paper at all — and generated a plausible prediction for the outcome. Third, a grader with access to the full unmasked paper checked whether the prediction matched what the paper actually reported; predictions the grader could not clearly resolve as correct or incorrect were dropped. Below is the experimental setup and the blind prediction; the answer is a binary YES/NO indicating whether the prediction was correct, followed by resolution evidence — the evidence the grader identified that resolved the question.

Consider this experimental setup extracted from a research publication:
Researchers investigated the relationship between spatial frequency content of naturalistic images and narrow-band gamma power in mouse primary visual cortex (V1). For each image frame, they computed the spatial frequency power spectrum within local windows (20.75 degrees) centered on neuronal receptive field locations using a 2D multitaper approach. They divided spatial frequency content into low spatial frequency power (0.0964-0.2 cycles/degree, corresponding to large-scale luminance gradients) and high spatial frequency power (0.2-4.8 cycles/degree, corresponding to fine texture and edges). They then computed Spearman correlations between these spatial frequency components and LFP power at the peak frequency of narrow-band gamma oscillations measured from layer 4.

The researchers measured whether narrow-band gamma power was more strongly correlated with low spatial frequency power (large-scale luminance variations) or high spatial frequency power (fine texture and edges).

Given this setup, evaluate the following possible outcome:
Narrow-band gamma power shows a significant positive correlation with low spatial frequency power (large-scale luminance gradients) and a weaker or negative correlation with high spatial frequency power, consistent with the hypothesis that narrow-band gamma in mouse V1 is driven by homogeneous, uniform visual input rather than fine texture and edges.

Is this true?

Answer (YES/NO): YES